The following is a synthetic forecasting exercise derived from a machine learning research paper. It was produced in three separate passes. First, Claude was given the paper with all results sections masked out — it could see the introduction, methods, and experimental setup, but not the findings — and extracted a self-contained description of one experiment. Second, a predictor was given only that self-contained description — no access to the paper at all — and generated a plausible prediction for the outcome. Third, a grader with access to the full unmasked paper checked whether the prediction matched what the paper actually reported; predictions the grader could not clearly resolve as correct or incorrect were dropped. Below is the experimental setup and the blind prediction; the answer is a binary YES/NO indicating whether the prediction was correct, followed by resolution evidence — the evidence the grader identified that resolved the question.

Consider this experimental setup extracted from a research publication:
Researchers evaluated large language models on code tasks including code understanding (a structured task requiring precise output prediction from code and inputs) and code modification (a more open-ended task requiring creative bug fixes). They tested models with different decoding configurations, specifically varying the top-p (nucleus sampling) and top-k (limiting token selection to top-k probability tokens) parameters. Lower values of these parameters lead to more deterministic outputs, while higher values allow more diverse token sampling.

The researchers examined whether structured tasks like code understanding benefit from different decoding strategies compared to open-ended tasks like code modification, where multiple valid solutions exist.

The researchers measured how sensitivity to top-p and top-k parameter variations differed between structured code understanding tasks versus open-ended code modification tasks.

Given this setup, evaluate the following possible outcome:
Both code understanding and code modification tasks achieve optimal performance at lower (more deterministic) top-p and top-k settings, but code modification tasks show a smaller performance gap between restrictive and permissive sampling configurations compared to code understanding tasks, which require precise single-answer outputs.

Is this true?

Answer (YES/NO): NO